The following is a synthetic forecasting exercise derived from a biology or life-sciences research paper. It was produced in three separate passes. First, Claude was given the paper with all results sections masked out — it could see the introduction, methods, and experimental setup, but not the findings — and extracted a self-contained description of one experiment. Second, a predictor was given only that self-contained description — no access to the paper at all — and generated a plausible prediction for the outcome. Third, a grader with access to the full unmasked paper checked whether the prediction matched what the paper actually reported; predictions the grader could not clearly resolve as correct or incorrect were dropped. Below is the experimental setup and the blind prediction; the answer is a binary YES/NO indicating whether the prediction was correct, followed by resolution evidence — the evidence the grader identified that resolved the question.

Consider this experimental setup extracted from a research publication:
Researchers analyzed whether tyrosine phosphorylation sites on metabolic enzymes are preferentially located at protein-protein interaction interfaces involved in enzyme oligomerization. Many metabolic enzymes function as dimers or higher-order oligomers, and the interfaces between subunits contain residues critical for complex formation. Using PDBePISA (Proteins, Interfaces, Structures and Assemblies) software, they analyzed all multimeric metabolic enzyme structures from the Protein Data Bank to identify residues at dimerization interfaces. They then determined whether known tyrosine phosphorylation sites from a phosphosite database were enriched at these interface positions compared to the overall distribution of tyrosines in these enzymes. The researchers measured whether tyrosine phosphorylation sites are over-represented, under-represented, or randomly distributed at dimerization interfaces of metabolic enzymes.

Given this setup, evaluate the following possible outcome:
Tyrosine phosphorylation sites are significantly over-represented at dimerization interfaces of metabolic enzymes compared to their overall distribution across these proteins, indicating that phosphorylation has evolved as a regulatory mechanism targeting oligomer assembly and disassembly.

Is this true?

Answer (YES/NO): YES